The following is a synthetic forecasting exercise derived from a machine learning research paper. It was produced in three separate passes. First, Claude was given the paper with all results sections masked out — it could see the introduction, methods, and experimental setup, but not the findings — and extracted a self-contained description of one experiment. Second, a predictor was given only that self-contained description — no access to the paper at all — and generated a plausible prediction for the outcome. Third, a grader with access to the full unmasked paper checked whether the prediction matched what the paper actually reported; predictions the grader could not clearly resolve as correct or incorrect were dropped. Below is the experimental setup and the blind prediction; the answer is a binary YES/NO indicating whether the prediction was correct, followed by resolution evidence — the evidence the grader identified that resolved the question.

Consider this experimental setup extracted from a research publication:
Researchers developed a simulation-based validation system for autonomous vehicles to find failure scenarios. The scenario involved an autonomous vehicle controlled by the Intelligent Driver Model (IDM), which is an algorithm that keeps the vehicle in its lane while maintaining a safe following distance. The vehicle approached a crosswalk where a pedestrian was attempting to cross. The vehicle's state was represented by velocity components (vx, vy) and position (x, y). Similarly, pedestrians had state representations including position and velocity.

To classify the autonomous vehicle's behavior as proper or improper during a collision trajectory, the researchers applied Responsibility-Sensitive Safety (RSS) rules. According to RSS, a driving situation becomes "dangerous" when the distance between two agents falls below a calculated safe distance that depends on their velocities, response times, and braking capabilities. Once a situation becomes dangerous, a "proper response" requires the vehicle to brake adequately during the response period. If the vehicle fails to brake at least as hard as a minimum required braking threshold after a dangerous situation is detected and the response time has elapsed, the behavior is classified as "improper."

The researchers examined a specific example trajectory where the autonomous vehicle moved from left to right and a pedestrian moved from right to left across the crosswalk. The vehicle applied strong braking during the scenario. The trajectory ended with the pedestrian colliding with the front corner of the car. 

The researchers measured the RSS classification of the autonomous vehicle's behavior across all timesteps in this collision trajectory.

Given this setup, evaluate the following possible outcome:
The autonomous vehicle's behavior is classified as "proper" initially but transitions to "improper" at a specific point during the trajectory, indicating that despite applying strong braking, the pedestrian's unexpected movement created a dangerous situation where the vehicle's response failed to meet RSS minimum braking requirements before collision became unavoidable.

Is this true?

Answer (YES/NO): NO